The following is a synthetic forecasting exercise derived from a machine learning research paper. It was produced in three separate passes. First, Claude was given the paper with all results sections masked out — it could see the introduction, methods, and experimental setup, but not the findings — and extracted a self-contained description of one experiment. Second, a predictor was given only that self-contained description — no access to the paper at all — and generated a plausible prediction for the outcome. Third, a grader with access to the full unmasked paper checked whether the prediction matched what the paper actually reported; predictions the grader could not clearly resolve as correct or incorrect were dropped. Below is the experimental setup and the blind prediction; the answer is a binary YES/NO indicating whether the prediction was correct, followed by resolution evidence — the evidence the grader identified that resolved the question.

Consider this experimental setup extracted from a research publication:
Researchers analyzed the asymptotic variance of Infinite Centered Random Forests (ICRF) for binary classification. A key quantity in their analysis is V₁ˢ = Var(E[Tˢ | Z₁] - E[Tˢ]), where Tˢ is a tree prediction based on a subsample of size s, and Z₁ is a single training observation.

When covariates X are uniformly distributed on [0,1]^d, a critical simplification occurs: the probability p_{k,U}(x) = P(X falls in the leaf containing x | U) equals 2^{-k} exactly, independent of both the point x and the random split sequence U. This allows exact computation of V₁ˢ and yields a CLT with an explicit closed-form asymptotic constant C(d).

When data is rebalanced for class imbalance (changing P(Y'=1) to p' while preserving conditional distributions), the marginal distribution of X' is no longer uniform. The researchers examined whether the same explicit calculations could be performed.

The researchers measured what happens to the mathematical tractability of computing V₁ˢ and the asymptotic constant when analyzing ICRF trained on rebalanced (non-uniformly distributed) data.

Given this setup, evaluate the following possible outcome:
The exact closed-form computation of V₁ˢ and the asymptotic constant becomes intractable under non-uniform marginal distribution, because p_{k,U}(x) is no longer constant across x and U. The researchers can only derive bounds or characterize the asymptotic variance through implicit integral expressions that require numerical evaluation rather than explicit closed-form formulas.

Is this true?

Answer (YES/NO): YES